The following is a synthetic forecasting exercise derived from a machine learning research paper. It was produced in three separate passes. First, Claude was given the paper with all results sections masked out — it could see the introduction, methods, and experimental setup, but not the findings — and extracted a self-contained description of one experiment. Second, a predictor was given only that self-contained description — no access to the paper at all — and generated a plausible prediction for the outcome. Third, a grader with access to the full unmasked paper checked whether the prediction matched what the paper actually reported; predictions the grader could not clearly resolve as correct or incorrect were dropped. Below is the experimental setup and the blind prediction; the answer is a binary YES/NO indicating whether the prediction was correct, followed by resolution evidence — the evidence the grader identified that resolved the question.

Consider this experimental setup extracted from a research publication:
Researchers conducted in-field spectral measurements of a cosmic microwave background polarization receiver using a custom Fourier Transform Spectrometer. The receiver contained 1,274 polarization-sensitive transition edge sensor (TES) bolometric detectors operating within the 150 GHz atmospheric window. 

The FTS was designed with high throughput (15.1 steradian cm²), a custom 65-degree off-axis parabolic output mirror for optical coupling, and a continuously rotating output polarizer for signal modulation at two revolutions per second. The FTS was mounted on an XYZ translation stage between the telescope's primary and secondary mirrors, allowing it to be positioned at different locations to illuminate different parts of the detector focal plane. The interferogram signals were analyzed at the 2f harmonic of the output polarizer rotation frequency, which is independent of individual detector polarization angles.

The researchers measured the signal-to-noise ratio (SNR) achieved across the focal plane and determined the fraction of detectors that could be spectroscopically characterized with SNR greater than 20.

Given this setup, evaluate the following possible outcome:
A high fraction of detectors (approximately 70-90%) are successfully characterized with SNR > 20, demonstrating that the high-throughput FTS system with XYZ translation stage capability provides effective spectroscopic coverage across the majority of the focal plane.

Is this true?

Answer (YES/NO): NO